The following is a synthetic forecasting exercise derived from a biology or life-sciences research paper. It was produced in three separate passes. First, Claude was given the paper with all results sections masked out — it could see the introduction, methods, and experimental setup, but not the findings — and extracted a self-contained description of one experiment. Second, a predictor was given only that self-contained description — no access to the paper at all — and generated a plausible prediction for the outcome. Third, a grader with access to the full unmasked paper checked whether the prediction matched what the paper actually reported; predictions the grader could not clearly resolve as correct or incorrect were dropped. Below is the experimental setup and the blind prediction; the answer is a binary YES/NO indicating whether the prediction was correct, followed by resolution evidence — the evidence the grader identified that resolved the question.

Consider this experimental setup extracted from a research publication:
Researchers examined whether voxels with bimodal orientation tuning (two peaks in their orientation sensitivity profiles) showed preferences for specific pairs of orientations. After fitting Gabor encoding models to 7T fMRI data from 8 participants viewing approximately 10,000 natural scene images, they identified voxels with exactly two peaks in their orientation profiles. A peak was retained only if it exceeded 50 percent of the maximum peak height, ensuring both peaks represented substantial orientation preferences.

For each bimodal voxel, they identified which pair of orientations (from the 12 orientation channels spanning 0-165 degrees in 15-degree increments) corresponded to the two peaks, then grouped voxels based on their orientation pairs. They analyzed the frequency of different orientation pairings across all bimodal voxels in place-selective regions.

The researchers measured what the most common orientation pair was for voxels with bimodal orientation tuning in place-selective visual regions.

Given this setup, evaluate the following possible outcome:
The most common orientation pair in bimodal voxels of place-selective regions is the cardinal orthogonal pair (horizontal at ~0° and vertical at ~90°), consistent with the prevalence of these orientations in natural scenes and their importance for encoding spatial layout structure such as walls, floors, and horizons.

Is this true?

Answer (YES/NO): NO